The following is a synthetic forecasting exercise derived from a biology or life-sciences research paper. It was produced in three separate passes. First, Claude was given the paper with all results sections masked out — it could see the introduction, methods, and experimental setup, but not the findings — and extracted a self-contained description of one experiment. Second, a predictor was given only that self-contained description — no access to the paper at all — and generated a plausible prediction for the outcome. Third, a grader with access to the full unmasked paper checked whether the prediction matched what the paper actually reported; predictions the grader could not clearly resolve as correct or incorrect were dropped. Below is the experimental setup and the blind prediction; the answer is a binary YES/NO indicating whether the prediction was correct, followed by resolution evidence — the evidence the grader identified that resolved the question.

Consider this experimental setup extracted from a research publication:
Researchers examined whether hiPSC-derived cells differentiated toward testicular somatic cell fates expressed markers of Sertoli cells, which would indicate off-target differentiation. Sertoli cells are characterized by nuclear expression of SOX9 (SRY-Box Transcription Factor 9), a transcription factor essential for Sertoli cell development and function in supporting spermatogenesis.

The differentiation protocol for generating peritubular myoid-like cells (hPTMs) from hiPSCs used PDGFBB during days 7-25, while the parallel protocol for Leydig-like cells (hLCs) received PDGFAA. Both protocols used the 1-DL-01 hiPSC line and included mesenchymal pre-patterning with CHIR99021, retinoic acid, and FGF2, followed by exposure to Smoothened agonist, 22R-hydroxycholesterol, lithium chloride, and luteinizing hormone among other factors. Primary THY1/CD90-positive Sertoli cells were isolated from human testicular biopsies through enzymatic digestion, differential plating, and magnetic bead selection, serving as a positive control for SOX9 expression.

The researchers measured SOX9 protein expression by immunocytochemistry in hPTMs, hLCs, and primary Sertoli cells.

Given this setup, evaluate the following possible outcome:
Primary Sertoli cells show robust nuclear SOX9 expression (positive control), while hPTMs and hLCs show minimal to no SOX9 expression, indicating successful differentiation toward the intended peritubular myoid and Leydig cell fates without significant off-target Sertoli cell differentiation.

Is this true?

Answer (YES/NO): YES